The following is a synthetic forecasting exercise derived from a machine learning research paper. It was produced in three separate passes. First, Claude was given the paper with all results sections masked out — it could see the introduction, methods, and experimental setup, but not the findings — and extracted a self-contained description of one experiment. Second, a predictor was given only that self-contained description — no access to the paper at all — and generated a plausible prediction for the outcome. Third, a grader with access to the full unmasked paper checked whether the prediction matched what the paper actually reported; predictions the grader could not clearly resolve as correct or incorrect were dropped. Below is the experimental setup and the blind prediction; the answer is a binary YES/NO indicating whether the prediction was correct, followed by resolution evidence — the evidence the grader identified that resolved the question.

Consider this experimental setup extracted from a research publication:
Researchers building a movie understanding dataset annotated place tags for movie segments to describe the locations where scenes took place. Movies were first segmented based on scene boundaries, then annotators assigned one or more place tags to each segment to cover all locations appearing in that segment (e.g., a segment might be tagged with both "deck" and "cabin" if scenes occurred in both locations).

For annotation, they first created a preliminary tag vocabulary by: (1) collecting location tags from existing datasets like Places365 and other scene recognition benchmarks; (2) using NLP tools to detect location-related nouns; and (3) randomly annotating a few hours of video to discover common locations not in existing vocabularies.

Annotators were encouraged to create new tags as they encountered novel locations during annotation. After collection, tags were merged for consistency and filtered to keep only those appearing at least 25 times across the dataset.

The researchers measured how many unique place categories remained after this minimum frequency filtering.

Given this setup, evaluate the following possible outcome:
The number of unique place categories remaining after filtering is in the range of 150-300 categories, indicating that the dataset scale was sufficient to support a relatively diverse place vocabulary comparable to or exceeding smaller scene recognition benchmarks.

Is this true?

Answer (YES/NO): NO